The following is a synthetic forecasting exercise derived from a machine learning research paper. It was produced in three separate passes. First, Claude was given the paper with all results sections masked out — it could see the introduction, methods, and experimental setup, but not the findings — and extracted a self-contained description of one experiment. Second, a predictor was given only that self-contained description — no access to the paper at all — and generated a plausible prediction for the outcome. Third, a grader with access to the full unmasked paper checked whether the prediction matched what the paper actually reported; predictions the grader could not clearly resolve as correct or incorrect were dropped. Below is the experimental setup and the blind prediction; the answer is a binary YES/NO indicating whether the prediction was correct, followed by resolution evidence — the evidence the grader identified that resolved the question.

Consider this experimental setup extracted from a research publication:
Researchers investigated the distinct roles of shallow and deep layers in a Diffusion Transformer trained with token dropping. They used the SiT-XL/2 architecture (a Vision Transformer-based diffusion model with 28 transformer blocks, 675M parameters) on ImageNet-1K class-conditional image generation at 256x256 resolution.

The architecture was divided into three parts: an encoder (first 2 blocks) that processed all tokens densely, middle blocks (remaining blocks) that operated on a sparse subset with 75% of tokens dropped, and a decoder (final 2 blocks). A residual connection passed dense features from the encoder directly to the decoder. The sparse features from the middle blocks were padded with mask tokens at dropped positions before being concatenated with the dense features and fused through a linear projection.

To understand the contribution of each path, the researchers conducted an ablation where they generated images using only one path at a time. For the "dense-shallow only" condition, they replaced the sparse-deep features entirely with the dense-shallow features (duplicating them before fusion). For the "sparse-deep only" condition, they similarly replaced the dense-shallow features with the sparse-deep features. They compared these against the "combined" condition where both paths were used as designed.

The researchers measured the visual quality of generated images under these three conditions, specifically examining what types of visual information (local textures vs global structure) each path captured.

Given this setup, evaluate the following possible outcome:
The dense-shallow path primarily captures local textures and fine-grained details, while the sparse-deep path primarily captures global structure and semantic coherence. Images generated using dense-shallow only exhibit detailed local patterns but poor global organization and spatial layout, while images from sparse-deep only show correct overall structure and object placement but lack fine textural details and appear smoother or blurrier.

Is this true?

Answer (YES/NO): NO